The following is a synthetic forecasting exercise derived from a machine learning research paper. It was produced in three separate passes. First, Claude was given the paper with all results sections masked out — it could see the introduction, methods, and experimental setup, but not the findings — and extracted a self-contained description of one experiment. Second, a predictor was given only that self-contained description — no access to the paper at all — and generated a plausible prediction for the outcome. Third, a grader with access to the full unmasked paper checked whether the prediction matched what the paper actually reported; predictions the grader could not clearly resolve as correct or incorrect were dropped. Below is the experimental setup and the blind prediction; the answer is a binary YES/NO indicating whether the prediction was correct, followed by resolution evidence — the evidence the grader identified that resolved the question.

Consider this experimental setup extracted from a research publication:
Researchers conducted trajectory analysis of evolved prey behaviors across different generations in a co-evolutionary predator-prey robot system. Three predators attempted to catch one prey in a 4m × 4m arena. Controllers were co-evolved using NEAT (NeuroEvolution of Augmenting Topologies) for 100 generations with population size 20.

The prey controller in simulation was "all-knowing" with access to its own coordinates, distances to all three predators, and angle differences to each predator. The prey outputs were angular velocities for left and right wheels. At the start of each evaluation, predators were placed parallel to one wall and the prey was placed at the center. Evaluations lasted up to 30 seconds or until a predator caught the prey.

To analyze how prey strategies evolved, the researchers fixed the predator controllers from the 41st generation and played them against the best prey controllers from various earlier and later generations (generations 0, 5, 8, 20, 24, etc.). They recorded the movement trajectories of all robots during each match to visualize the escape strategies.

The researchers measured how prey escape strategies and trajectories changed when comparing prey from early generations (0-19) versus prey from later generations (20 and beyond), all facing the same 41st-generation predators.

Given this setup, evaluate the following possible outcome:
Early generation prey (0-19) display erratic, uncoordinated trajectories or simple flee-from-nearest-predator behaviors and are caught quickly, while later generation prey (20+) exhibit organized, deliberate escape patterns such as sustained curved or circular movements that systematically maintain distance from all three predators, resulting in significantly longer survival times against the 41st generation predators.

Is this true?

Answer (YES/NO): NO